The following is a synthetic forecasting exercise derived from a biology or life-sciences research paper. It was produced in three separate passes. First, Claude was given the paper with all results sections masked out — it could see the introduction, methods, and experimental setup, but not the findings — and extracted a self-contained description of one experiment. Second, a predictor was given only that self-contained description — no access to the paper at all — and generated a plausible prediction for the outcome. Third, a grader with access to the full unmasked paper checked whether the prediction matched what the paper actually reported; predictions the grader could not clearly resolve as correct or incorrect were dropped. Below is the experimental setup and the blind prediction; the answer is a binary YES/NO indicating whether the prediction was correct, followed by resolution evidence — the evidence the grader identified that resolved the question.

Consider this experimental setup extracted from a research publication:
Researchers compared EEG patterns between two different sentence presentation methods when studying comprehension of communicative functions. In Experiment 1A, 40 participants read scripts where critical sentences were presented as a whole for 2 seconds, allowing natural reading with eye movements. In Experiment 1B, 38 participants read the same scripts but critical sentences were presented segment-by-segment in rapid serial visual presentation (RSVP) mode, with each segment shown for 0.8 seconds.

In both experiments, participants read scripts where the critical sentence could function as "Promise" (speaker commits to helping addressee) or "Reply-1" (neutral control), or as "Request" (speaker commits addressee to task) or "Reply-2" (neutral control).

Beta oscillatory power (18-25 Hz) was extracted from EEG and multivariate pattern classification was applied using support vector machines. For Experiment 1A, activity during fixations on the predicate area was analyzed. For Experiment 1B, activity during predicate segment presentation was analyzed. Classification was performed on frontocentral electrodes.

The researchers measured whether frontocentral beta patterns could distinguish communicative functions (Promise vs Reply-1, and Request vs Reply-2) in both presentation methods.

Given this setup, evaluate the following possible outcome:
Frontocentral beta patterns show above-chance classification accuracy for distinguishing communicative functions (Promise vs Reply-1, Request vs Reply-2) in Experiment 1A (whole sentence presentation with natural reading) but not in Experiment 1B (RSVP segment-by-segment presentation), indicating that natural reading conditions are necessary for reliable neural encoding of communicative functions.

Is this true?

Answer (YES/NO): NO